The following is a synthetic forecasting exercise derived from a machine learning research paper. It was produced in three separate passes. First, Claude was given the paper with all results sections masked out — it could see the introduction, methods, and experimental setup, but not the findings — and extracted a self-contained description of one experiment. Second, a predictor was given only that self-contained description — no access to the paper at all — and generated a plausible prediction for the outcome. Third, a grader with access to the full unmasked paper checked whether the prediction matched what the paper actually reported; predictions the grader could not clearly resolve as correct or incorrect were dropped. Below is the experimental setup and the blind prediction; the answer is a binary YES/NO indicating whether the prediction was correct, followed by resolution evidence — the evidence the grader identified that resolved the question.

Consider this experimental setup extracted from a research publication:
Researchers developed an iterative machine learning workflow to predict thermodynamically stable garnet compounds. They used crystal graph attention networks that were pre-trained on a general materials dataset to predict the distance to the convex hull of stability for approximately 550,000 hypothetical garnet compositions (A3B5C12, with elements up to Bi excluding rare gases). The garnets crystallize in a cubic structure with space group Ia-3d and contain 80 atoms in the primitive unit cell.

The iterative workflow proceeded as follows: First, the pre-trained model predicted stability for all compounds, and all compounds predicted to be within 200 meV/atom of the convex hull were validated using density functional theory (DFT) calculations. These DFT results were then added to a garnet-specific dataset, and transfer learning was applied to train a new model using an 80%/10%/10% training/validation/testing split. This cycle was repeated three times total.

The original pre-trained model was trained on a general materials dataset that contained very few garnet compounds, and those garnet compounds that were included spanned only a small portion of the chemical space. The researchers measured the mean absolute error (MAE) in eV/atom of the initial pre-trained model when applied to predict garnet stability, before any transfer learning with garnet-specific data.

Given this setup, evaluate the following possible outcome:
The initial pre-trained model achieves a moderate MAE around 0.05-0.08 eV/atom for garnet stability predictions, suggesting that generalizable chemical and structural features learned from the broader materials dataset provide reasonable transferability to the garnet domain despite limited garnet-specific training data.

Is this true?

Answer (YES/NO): NO